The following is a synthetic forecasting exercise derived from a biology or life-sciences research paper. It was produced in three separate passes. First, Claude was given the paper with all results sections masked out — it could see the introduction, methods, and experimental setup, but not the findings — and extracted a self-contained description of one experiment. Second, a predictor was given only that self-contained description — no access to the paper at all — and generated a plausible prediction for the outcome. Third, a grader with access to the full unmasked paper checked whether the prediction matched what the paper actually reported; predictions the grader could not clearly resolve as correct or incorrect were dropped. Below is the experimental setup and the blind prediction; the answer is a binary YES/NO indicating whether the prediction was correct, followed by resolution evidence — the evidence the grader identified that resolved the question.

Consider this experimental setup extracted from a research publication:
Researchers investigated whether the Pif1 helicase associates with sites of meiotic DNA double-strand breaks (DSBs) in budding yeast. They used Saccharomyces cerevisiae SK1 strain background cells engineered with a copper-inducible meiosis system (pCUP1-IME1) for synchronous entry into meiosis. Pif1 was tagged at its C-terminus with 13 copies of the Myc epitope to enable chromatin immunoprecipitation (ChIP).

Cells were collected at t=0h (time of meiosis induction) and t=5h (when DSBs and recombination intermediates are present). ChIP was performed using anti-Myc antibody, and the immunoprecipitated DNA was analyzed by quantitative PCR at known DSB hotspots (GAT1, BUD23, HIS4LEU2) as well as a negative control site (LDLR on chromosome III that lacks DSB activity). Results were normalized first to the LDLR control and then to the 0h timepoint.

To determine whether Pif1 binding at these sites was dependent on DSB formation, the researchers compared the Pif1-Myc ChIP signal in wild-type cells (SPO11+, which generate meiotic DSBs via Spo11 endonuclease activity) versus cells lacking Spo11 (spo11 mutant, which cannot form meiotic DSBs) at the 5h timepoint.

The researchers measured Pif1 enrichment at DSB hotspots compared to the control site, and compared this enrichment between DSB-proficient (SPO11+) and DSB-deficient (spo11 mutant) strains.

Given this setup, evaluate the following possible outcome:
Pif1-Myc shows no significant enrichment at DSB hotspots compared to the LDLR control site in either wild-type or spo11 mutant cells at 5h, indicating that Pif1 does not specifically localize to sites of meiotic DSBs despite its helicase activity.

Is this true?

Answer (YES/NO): NO